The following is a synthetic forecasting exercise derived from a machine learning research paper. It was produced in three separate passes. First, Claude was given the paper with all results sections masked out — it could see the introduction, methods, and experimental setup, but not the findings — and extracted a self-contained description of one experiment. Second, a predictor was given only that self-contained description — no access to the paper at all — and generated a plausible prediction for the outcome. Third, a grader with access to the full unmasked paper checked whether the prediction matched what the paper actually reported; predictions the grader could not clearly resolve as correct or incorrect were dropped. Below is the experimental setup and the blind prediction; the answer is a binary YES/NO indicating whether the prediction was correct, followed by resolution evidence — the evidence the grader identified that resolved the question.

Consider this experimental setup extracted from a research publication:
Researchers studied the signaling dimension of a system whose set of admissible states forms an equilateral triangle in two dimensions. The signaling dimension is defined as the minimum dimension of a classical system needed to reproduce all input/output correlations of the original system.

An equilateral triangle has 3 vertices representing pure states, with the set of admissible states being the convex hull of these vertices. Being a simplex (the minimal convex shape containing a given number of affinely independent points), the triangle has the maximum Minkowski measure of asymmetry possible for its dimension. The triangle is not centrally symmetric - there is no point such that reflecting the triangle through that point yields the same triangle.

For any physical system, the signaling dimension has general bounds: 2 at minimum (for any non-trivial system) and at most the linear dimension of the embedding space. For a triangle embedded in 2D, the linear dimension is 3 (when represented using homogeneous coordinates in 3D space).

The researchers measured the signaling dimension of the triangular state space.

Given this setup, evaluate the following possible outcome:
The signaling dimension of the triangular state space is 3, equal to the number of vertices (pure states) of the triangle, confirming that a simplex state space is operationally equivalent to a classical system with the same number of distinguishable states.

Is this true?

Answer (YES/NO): YES